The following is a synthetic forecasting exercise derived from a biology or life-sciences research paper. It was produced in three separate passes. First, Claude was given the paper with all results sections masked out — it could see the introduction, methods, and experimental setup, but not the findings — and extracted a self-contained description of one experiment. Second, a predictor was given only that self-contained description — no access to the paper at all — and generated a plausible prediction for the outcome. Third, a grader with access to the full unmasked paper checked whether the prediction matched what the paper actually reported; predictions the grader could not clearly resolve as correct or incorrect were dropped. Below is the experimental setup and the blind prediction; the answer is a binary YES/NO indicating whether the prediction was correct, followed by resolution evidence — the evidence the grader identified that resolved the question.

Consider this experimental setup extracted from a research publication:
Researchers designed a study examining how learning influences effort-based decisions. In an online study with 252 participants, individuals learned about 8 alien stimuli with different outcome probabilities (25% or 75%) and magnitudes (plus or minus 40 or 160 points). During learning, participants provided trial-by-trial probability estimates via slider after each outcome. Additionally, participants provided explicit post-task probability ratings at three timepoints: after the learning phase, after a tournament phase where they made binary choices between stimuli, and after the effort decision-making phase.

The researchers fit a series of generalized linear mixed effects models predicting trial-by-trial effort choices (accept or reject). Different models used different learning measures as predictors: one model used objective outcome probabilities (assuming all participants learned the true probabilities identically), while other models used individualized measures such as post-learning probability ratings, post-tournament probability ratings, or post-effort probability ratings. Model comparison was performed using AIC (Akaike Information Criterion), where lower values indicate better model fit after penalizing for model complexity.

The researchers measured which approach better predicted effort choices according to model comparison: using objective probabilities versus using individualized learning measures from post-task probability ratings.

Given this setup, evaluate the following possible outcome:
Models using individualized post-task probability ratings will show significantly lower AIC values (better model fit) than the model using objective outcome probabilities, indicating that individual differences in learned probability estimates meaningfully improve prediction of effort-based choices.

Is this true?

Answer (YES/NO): YES